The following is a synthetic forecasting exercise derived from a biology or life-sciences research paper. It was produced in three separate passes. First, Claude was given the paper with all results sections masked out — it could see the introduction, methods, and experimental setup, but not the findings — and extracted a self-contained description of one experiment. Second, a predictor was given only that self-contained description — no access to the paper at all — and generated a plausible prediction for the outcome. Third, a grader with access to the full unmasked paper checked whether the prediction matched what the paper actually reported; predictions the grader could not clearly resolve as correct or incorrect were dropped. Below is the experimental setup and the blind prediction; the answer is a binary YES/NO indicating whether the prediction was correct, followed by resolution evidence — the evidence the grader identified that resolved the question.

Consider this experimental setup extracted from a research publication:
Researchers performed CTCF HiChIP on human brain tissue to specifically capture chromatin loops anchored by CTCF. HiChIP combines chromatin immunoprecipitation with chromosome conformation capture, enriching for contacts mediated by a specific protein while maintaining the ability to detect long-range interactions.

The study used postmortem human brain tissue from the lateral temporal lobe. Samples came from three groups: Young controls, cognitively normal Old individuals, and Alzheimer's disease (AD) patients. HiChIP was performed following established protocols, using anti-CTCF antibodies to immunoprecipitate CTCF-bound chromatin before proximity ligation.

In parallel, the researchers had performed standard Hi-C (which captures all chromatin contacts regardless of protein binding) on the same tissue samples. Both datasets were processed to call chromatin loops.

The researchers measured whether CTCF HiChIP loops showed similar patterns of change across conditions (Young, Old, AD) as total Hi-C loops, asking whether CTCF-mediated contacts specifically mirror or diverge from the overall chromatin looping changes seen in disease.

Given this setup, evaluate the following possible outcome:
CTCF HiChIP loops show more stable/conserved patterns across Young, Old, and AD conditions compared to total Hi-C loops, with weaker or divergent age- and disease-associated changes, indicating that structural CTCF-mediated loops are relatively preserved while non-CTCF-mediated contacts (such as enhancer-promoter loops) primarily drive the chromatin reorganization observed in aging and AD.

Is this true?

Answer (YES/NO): NO